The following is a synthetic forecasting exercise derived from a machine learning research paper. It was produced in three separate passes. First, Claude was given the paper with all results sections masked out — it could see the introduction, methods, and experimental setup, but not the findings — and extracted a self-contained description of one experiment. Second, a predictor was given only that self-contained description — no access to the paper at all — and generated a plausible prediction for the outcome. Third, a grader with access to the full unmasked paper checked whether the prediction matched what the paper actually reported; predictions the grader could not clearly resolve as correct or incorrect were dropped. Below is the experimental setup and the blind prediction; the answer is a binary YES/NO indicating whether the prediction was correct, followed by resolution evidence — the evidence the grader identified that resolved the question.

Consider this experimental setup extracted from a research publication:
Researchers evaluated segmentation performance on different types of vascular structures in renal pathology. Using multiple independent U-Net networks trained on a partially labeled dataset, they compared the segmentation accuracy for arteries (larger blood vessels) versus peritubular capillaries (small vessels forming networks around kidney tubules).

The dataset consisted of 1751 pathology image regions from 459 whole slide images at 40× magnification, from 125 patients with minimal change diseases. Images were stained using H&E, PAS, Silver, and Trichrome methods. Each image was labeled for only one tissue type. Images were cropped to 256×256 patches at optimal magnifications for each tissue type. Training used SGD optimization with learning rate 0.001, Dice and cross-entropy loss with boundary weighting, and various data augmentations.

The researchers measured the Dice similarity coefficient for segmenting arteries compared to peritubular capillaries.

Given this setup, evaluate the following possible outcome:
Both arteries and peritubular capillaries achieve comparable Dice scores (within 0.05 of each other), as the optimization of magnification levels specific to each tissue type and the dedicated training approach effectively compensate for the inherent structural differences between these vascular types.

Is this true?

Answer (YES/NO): YES